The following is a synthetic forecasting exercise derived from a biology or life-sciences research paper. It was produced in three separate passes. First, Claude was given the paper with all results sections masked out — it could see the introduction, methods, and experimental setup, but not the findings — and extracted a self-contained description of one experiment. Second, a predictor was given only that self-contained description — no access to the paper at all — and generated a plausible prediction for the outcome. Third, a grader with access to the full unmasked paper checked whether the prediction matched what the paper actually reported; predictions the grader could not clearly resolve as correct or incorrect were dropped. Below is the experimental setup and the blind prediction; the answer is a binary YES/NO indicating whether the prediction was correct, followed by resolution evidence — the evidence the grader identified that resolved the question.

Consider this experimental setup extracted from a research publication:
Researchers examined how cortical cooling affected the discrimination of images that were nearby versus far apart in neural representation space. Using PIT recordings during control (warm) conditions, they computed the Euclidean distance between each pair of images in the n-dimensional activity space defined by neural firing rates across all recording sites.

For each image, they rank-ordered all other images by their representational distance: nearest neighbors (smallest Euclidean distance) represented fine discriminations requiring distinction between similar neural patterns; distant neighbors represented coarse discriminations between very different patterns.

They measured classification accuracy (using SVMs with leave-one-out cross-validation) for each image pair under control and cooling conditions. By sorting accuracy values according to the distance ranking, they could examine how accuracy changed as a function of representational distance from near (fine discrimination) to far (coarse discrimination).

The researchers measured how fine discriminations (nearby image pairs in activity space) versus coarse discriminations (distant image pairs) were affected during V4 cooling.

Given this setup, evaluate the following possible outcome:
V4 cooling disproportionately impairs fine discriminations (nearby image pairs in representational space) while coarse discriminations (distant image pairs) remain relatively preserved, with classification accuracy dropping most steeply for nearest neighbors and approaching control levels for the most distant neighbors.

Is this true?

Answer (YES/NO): NO